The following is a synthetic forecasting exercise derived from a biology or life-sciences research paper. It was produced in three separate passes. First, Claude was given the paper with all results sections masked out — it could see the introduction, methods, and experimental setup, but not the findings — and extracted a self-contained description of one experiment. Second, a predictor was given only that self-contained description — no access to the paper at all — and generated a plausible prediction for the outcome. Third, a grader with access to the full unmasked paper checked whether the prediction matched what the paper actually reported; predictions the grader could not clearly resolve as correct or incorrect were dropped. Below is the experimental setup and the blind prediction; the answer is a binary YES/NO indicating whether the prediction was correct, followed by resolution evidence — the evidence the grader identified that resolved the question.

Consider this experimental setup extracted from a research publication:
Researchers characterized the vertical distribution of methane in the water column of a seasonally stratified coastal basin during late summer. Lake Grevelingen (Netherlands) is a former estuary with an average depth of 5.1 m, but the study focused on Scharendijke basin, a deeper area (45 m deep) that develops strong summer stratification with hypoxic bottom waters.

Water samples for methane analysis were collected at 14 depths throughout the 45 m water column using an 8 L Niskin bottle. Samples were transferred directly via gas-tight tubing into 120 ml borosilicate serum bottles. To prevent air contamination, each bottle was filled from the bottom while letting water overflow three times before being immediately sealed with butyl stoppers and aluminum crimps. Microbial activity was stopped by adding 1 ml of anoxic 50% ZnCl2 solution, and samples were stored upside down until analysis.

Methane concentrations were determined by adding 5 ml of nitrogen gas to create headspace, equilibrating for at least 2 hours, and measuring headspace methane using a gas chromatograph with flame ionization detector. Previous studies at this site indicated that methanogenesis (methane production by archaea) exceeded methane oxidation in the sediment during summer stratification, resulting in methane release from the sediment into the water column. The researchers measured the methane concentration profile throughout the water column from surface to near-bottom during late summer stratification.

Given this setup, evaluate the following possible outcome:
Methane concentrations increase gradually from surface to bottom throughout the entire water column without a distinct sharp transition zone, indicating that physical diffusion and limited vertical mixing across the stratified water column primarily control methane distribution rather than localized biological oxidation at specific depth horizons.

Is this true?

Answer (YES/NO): NO